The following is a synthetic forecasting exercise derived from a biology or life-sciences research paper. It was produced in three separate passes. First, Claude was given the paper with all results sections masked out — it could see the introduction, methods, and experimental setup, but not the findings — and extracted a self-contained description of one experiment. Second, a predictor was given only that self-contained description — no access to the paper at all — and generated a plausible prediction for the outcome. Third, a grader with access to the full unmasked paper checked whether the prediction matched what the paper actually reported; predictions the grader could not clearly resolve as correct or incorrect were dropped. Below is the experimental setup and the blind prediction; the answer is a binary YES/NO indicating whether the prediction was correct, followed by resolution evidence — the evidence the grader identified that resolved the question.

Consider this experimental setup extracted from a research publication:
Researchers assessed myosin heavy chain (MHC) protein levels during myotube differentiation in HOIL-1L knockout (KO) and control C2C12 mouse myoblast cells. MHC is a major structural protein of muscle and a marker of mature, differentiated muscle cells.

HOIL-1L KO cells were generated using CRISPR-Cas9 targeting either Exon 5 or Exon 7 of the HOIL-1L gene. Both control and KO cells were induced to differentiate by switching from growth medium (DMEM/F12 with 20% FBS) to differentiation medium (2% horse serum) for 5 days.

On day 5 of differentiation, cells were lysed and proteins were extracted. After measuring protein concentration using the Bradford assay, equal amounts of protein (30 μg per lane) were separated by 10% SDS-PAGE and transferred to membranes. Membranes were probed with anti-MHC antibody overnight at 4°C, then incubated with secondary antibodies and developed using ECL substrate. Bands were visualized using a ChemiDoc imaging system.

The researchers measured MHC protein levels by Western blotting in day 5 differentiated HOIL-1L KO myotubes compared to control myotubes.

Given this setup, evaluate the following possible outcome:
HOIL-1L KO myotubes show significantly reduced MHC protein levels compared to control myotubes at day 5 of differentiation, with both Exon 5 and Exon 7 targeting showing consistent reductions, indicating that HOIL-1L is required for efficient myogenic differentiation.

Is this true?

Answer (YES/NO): YES